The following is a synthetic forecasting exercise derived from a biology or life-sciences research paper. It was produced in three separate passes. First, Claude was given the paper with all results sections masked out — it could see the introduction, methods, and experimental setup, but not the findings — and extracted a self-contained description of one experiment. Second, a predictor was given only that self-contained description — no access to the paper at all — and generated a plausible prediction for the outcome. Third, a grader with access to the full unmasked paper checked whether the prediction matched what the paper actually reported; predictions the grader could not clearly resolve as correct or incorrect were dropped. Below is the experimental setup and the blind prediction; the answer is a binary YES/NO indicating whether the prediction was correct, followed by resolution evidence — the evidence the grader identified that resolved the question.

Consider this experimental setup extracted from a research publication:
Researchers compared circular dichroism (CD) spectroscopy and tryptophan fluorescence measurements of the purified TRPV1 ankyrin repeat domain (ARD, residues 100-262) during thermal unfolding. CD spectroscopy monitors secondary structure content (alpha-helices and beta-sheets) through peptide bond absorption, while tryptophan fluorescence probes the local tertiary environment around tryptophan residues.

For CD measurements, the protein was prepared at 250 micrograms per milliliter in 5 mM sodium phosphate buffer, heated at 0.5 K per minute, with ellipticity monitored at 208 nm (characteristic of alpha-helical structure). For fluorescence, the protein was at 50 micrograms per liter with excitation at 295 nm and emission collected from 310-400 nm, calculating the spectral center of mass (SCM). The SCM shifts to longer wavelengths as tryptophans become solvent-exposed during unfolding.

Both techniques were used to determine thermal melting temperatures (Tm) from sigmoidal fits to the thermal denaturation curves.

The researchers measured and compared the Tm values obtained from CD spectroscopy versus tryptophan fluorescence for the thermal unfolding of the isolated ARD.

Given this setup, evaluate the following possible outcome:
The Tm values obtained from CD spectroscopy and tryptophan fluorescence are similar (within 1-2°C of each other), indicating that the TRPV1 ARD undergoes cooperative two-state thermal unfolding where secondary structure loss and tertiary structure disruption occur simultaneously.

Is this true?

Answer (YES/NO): NO